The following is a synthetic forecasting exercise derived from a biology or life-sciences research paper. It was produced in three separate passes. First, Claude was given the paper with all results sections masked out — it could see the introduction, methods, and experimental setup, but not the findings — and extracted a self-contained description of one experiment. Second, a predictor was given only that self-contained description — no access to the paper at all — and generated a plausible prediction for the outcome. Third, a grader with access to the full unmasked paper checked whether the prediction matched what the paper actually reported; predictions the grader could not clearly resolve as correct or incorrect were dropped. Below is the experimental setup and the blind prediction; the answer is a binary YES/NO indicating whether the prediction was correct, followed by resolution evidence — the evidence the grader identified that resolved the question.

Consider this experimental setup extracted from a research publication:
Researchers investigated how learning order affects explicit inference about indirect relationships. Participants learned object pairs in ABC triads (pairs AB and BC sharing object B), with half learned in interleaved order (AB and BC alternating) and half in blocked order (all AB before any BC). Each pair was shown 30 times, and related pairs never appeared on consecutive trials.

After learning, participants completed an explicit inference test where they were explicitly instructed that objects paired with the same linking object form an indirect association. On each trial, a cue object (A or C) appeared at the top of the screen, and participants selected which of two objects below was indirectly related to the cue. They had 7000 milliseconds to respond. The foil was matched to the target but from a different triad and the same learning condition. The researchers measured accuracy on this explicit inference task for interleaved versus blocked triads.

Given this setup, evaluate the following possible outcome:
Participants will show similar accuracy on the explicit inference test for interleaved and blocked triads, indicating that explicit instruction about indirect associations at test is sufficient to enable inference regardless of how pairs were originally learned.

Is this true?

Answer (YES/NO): YES